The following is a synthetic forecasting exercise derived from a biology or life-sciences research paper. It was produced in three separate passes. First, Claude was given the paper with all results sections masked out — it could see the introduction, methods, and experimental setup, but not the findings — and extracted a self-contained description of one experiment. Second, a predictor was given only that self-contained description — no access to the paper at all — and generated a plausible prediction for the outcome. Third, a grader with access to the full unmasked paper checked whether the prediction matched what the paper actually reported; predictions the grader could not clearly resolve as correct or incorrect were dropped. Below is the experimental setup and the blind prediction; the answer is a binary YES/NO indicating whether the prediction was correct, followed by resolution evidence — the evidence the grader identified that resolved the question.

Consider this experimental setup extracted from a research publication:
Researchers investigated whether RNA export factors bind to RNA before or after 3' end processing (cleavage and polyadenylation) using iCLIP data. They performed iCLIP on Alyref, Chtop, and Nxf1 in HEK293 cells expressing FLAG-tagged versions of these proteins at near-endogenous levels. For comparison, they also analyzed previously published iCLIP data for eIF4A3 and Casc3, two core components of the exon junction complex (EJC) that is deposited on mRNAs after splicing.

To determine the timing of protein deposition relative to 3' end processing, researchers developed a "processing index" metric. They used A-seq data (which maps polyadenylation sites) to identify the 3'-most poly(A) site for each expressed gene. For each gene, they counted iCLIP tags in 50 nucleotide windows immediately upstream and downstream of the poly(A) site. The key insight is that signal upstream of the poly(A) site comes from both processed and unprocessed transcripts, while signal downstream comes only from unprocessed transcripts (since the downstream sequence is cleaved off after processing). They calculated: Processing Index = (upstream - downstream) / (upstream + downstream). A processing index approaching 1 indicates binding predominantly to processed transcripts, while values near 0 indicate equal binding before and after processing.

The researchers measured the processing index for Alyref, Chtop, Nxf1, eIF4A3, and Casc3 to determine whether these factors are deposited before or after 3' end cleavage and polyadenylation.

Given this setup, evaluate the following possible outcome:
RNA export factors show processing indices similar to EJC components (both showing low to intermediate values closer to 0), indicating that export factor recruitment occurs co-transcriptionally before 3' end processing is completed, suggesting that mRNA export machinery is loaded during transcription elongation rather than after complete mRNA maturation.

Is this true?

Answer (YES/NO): NO